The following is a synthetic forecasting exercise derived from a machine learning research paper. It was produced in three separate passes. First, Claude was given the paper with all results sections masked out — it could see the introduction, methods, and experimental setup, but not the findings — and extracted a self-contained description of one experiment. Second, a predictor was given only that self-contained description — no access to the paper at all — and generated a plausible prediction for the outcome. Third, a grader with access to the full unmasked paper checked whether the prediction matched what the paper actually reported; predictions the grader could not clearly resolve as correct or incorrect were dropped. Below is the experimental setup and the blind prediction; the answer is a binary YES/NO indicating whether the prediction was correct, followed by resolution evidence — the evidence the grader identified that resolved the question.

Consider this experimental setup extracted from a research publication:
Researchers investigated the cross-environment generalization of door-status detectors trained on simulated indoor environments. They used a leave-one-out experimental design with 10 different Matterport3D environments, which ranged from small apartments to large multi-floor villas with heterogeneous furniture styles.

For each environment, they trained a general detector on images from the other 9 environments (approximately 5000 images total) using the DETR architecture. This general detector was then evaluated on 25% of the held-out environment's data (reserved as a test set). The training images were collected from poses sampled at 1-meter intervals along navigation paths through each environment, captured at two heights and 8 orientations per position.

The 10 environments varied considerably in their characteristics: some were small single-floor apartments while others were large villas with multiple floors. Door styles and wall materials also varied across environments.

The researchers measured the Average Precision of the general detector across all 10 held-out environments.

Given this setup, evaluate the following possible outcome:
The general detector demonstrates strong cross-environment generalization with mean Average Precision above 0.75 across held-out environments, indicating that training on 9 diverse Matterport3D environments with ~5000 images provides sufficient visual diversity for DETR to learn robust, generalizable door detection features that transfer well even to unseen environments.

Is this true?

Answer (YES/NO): NO